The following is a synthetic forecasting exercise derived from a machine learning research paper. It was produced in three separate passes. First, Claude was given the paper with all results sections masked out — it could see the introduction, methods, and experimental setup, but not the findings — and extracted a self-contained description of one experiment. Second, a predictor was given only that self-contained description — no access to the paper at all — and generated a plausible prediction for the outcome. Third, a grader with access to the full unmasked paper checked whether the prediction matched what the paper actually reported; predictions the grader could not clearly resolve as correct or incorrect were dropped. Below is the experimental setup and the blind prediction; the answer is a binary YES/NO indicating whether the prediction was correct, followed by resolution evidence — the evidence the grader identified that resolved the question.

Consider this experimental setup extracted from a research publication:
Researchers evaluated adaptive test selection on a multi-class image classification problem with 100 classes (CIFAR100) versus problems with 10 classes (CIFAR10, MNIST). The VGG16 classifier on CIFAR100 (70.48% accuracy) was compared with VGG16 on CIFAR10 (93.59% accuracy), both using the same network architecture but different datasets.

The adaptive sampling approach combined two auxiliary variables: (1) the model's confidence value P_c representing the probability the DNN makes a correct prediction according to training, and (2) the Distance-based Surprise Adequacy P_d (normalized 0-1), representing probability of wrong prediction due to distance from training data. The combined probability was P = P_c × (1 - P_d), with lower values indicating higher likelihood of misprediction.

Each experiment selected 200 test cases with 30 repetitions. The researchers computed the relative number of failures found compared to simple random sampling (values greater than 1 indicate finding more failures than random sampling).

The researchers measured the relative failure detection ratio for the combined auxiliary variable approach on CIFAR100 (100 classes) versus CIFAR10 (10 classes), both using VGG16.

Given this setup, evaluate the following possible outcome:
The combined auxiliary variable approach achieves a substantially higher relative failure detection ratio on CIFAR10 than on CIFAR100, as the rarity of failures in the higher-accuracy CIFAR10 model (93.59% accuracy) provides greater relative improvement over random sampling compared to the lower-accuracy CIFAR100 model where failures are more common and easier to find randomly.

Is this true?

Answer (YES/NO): YES